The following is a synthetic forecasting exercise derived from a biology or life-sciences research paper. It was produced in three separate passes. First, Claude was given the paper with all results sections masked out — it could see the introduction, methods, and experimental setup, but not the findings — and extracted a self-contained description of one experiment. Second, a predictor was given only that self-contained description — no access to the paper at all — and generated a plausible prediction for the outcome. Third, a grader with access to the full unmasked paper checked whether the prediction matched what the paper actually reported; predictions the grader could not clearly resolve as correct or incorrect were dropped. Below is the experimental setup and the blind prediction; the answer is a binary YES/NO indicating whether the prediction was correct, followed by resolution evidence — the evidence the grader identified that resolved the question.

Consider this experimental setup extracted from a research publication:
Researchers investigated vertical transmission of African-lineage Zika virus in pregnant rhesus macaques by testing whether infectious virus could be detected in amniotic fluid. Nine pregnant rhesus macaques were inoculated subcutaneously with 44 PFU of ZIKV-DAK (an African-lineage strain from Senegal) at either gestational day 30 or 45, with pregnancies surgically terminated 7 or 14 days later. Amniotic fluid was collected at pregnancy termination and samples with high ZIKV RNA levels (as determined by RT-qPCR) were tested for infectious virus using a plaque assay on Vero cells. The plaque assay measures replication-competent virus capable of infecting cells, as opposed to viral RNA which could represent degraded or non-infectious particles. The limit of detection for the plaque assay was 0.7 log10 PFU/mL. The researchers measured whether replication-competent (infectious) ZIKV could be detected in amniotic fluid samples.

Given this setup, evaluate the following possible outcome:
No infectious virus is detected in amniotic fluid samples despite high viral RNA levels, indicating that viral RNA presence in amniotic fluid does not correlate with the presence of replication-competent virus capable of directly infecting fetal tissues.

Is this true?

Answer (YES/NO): NO